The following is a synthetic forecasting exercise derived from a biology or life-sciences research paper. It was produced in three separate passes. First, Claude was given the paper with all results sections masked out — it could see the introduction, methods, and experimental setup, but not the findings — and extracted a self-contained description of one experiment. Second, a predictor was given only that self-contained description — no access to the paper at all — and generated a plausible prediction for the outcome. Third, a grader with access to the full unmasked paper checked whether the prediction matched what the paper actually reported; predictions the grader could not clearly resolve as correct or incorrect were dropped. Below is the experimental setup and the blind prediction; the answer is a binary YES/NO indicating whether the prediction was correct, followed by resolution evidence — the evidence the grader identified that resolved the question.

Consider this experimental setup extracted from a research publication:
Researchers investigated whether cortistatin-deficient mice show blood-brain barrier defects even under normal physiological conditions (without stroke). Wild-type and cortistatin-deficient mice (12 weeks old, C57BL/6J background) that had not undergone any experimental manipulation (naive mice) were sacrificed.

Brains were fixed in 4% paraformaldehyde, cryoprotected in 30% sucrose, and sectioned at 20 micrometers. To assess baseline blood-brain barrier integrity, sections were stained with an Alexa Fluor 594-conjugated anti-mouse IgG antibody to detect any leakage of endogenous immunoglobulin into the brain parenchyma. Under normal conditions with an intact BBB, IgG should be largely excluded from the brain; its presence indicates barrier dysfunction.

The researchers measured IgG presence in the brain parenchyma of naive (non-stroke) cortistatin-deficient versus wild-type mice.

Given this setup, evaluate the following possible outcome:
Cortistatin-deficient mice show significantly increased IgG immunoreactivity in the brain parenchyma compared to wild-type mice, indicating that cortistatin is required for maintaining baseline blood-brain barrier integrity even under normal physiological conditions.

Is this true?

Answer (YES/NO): YES